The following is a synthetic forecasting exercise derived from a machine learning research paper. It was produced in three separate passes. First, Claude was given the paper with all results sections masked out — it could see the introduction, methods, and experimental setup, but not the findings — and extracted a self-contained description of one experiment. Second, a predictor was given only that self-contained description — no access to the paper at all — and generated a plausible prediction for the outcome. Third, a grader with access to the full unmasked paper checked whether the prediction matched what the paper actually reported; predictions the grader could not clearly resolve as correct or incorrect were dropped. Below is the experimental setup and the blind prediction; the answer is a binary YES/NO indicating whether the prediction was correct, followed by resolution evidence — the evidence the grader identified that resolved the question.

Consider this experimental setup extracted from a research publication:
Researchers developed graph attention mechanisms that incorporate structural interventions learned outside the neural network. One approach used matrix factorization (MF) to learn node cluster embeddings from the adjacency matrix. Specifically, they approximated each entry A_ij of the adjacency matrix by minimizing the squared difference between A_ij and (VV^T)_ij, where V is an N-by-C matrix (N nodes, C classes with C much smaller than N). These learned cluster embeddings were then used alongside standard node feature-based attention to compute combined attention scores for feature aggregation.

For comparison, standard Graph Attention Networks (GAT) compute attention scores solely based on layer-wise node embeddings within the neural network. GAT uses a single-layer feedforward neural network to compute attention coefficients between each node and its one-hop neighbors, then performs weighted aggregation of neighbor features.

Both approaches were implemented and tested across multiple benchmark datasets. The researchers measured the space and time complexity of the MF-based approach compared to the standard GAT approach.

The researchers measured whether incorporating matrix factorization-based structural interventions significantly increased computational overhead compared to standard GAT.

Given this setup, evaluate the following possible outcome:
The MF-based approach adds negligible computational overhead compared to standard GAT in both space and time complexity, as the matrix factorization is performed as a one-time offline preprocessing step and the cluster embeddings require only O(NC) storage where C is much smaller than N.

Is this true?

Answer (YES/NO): YES